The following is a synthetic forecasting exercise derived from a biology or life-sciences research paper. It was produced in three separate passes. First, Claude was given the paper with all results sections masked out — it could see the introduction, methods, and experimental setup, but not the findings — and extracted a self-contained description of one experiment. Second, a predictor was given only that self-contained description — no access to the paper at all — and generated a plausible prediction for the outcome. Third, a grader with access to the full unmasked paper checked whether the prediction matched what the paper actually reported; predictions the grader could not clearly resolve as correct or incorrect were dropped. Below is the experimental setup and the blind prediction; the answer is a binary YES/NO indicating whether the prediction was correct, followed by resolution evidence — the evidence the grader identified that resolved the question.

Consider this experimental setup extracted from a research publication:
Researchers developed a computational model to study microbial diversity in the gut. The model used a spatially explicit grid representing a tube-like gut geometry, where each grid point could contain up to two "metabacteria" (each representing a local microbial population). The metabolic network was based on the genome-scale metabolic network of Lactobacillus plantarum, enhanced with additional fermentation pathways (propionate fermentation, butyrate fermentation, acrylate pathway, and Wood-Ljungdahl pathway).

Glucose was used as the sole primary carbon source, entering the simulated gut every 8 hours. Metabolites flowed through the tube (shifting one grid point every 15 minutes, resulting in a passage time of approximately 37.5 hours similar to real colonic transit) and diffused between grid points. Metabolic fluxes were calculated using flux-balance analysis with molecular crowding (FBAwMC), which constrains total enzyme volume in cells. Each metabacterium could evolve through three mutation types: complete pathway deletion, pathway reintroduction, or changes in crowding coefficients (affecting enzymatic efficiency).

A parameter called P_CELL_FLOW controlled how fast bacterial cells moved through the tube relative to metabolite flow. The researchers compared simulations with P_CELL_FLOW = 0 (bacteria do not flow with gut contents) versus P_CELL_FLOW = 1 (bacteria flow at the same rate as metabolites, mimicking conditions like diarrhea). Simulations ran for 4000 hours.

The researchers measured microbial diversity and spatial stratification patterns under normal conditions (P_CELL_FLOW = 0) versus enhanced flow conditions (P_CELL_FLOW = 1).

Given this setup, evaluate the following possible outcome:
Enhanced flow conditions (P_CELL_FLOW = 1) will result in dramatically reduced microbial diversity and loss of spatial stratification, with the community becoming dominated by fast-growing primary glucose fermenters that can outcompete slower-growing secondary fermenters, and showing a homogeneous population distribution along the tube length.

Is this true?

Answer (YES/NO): NO